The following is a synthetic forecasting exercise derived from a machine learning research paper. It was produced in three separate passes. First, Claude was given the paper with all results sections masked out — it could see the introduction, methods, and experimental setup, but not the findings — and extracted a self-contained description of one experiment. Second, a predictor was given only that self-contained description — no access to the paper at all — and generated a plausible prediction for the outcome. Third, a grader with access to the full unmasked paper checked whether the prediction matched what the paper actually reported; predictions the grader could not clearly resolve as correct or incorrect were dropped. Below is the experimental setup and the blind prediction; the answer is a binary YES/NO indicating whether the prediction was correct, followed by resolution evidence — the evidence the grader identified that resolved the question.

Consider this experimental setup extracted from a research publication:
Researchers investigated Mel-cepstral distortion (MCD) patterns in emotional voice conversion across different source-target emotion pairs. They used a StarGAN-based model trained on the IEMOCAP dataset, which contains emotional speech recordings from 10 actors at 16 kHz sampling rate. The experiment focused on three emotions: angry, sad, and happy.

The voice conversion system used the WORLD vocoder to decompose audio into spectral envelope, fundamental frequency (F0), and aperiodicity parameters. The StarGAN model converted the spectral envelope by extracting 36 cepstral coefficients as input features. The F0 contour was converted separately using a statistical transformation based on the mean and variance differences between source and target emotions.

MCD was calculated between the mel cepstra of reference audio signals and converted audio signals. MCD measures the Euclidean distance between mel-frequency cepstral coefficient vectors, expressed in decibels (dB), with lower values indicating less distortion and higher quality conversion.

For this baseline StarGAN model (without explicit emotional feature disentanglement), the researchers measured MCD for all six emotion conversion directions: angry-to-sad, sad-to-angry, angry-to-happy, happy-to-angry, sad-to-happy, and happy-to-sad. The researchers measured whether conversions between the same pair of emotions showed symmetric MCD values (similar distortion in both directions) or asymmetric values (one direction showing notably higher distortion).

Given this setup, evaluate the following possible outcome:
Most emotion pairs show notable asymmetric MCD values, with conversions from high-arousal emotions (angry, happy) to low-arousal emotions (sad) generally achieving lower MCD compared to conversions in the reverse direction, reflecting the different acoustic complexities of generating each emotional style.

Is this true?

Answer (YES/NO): YES